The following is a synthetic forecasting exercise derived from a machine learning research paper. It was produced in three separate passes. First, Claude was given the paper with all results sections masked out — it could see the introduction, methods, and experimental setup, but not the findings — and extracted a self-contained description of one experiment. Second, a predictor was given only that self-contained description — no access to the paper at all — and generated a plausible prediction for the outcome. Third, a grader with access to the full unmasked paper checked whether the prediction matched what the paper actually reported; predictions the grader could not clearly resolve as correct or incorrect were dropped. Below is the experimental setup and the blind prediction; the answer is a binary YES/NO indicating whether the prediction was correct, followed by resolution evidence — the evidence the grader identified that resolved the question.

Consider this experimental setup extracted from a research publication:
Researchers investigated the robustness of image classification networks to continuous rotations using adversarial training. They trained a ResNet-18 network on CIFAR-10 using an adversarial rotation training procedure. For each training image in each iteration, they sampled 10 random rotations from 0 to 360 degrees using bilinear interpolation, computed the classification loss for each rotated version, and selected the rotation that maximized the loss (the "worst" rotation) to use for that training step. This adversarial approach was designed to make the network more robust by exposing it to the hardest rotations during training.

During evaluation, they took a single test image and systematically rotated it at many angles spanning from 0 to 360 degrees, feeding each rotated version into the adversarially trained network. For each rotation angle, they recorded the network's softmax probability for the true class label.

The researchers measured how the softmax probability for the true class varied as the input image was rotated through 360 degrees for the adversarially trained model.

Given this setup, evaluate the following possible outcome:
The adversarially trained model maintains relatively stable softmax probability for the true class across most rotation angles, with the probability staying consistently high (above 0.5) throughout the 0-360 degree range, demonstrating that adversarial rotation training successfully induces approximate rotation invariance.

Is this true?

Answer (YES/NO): NO